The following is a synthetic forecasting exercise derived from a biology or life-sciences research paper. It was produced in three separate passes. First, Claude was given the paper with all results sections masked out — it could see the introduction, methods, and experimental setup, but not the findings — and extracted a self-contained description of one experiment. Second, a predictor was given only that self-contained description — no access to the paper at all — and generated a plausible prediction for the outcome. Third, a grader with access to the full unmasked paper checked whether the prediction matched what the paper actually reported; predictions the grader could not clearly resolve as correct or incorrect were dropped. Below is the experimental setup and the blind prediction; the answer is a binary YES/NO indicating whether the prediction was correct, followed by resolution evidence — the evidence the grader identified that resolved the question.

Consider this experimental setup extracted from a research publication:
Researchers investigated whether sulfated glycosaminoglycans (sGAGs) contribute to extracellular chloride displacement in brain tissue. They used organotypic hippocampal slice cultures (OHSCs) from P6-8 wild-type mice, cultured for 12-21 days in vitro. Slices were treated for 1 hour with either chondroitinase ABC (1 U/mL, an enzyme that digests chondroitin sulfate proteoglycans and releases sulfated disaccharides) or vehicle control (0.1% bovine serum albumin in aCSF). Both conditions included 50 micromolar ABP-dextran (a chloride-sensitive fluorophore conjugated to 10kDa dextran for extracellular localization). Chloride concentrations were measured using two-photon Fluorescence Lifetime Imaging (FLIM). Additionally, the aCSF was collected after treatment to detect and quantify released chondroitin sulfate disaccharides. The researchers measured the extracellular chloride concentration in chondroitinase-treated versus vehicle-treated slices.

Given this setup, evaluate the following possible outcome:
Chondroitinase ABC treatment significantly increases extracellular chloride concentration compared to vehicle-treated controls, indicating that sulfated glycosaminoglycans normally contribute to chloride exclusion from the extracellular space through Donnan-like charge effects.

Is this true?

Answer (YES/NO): YES